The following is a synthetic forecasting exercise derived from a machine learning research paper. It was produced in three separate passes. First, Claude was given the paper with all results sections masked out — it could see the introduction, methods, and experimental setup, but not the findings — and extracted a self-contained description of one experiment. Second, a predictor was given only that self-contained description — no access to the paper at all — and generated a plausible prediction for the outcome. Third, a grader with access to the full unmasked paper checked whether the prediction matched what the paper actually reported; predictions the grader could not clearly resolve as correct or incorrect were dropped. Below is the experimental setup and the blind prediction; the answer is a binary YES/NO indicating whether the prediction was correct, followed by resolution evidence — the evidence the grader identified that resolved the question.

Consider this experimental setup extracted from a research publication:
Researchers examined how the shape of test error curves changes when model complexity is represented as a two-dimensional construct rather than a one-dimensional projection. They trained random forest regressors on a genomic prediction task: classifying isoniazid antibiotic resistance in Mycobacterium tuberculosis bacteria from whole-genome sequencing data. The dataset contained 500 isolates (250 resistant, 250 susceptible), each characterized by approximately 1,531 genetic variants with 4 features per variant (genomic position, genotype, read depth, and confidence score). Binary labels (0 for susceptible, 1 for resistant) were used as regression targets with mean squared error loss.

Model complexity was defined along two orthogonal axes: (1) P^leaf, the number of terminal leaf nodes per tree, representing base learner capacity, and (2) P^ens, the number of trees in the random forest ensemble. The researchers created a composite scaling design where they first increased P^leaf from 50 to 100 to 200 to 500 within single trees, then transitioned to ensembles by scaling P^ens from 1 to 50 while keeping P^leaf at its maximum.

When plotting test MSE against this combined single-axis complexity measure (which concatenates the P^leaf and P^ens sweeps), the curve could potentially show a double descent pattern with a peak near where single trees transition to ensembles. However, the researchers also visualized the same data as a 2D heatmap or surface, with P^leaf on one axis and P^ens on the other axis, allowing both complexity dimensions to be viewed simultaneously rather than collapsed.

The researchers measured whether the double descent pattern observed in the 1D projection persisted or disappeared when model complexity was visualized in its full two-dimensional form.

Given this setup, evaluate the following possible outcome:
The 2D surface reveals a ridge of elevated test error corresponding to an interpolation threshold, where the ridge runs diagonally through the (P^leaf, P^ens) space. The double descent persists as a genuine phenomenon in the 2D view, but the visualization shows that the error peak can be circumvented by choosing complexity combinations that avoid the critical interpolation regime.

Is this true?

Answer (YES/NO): NO